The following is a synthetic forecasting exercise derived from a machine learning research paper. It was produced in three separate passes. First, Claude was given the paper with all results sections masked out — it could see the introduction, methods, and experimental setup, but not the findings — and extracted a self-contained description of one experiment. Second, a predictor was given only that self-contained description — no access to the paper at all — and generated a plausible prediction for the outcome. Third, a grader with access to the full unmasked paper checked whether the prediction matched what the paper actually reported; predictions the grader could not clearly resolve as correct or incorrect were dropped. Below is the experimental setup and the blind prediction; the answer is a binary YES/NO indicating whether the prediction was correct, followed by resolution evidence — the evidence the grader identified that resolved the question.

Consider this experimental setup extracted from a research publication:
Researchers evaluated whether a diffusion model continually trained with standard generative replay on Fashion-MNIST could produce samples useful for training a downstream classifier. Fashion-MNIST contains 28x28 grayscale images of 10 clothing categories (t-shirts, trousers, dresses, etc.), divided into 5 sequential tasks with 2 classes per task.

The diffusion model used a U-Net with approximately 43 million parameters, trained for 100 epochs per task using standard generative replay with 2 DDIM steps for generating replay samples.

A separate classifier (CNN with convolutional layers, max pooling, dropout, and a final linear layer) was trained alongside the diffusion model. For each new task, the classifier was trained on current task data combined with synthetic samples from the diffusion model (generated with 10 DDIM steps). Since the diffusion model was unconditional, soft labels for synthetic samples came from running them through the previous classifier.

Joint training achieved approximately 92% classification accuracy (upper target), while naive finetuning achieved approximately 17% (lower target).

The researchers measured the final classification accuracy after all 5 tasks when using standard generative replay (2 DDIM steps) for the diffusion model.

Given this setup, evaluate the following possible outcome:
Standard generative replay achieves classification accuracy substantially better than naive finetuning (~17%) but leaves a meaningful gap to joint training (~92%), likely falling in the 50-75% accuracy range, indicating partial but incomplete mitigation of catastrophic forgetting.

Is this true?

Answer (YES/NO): YES